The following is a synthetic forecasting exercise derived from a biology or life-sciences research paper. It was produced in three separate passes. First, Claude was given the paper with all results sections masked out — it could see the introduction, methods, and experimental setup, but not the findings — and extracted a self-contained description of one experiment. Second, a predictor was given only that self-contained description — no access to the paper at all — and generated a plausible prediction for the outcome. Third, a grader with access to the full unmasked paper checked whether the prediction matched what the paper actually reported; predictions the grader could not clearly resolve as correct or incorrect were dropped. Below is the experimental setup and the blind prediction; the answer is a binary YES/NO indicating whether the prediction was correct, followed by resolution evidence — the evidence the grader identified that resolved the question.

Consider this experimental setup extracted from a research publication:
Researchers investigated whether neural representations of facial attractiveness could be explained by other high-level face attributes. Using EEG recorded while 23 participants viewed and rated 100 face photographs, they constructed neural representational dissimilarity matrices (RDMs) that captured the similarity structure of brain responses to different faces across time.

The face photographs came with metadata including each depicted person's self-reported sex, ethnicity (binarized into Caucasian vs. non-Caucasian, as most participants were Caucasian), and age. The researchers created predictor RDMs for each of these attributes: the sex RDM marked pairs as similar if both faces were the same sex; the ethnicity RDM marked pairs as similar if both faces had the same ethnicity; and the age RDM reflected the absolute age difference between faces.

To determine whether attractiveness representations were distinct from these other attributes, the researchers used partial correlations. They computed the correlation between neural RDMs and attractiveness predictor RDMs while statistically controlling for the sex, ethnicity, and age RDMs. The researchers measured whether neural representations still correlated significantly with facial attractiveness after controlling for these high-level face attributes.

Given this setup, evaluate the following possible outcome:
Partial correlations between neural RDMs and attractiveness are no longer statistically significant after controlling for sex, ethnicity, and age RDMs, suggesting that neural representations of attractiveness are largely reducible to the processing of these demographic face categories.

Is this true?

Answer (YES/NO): NO